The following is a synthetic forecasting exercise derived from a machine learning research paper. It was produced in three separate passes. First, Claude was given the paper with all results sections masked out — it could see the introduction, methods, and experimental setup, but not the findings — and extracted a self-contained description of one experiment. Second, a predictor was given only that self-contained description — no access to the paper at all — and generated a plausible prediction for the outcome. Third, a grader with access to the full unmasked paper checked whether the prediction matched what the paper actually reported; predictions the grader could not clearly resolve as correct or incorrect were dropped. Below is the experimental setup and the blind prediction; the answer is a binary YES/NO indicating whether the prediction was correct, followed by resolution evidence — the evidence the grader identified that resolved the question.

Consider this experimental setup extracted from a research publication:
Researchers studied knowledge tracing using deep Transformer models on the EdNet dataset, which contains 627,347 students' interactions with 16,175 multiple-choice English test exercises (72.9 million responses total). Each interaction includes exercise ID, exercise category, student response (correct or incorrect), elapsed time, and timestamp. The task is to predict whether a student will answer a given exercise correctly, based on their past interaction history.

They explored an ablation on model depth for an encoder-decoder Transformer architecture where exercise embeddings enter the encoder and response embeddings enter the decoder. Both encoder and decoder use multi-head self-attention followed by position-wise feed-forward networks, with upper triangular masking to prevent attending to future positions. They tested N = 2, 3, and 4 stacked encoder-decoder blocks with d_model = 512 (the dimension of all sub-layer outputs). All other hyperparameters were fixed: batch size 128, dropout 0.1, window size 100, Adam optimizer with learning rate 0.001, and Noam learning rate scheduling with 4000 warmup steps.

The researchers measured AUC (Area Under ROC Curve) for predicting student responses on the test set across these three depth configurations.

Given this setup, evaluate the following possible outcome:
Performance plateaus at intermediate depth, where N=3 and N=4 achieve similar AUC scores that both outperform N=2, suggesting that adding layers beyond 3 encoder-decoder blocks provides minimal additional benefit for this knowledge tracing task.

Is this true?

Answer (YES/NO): NO